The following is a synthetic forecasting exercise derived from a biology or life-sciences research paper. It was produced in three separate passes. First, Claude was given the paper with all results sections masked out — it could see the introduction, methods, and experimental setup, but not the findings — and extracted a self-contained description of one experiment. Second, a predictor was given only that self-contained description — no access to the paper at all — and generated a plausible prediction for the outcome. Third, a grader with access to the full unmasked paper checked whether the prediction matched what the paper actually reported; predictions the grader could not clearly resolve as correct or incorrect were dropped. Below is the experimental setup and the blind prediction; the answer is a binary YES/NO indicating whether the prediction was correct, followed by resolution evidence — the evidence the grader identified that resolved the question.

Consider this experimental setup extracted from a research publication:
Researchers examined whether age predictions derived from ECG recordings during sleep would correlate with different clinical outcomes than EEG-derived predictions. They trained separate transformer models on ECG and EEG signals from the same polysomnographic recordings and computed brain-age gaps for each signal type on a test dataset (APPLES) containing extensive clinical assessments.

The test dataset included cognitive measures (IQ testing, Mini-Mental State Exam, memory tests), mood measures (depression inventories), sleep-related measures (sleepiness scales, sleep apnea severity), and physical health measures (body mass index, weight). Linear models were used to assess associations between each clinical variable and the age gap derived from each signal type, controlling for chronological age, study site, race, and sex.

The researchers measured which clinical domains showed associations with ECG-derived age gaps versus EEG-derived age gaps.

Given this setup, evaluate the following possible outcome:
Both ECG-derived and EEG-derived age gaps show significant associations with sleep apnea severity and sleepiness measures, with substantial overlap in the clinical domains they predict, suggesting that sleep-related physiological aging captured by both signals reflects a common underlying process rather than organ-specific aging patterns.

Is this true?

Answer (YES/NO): NO